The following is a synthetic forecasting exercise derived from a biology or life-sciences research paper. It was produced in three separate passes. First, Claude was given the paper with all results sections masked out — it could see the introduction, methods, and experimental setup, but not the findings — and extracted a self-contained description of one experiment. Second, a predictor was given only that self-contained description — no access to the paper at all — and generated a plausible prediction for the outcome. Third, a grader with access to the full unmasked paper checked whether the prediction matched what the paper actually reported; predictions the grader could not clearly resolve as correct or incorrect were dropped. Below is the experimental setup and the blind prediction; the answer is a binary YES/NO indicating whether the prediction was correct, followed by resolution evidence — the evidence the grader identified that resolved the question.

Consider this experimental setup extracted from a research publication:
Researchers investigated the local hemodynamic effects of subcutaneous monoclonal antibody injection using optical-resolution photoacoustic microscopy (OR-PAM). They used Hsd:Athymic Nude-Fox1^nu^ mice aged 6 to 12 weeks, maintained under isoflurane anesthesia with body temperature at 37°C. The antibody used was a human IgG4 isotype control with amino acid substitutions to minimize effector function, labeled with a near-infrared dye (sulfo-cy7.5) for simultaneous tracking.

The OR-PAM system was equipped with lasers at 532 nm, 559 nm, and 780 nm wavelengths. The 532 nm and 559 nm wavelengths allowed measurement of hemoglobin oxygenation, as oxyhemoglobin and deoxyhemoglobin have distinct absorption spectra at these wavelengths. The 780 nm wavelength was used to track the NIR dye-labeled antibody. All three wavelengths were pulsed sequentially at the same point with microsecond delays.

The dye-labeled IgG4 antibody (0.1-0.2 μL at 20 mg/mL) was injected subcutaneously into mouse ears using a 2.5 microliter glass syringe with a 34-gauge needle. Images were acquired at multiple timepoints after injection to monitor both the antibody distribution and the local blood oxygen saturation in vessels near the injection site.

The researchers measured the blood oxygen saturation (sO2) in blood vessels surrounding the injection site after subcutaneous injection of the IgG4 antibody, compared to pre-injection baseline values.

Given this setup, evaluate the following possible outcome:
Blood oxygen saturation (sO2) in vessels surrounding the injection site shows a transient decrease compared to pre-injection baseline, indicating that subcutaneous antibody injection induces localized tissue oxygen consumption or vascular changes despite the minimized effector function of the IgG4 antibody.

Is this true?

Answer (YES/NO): NO